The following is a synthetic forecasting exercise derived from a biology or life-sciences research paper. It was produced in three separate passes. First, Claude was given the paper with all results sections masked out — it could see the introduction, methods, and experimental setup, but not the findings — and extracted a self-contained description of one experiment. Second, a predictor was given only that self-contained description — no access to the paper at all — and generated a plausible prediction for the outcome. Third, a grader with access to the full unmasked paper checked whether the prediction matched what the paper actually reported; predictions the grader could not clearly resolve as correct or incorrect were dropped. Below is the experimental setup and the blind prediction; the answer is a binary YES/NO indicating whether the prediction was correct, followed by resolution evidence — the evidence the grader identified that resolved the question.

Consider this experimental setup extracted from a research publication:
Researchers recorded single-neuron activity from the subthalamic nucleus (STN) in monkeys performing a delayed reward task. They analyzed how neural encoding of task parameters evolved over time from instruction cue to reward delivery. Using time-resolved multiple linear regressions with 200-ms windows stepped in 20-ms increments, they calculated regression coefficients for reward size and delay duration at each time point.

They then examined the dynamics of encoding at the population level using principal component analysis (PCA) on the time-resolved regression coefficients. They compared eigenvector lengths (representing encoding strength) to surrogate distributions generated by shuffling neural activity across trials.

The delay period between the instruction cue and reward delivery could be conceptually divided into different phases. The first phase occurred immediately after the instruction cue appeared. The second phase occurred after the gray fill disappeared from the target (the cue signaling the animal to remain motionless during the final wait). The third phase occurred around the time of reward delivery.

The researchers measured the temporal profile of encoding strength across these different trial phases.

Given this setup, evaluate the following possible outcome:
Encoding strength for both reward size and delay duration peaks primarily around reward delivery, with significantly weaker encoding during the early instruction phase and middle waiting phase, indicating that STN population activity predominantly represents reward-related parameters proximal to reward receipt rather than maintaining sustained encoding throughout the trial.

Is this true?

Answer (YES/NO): NO